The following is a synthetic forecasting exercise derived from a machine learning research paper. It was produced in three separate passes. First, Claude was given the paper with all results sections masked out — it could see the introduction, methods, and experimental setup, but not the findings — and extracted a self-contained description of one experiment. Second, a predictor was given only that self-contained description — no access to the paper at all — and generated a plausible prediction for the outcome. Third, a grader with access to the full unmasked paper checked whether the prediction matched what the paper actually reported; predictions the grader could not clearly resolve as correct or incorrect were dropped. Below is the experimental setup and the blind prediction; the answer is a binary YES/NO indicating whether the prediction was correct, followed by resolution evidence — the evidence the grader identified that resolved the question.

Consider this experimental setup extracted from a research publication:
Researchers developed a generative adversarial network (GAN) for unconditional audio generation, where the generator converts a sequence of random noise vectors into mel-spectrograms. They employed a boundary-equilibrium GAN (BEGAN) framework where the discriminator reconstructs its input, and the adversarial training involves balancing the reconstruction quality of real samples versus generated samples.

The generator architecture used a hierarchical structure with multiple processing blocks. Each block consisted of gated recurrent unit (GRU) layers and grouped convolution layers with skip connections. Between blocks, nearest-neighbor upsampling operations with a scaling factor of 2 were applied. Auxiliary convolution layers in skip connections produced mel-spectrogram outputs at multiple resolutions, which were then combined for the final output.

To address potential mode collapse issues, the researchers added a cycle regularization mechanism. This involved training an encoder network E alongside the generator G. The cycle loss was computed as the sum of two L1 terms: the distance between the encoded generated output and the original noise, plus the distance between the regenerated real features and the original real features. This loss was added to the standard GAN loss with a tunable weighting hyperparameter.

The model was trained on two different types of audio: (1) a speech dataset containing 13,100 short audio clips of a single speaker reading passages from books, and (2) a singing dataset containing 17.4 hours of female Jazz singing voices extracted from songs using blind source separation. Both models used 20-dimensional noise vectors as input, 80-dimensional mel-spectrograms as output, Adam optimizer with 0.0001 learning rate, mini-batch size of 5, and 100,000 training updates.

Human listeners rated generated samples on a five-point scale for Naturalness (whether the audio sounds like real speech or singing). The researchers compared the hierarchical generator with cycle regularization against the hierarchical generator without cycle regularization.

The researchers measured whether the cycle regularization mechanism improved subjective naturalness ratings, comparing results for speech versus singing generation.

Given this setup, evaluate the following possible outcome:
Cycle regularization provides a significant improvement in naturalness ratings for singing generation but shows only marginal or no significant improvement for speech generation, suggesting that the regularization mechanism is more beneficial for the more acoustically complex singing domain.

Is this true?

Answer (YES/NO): NO